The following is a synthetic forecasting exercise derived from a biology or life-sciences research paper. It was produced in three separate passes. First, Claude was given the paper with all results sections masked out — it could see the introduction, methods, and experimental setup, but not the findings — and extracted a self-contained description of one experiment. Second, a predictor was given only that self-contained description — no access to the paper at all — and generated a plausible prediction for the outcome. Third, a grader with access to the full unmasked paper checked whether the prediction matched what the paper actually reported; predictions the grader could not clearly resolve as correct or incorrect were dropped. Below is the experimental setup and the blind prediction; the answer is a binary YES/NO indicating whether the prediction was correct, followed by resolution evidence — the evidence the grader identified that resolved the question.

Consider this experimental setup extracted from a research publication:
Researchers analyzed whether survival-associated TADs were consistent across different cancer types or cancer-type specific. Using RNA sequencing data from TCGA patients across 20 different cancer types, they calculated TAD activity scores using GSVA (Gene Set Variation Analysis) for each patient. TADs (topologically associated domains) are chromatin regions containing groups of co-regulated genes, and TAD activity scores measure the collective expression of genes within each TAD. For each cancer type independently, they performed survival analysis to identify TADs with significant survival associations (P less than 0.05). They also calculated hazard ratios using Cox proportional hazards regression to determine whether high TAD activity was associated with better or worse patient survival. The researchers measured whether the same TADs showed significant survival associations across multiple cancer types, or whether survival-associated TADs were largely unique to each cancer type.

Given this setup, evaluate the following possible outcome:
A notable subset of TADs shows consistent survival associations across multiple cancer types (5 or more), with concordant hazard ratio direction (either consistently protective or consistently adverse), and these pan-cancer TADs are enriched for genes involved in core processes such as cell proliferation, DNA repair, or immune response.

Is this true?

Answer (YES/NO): NO